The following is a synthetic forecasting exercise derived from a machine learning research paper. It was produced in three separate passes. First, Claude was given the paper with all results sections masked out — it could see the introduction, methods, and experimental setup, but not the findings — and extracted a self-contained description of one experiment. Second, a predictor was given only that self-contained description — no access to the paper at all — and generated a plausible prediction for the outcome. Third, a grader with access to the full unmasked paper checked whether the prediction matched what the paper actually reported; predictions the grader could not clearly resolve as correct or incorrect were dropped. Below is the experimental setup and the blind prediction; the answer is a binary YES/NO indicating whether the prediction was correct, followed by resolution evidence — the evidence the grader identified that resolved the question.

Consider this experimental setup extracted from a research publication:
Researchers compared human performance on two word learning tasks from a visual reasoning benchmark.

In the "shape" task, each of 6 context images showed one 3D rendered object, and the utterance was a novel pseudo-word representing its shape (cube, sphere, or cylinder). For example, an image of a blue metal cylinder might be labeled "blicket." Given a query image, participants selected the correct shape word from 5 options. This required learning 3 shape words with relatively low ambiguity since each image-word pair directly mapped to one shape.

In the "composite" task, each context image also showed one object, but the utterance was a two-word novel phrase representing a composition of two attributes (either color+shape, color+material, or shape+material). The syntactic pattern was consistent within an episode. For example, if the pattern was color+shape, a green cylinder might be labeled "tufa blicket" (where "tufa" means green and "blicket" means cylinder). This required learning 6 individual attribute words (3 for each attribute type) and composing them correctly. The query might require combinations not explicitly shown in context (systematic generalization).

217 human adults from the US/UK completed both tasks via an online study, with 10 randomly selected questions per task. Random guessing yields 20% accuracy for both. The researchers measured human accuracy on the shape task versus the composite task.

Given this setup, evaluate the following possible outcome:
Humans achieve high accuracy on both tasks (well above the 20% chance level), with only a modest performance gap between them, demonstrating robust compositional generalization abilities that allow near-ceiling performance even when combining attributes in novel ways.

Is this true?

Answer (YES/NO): NO